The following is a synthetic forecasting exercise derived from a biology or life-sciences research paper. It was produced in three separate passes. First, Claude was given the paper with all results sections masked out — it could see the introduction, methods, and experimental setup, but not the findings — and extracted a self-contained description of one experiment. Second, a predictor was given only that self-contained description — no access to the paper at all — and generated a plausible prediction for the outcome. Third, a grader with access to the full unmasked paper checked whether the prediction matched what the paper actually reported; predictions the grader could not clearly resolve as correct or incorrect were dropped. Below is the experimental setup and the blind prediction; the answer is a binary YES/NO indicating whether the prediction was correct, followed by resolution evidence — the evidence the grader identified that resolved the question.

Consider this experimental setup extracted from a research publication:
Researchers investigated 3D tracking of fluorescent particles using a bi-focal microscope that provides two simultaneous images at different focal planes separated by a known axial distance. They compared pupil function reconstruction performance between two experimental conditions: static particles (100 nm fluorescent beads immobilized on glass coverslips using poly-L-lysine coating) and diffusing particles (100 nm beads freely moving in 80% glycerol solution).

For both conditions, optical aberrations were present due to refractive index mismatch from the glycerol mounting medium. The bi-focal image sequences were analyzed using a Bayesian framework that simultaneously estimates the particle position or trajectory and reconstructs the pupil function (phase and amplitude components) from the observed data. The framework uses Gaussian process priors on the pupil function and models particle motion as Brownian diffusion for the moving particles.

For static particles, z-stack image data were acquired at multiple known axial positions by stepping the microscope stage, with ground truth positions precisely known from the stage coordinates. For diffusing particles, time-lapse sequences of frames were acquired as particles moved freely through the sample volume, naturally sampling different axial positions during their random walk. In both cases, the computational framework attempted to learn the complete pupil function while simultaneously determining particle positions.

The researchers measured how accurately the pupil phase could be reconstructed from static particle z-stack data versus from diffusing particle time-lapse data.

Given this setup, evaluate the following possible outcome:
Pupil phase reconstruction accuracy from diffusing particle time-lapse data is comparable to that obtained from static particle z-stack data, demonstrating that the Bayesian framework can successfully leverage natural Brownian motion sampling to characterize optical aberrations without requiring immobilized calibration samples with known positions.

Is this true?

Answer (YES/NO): YES